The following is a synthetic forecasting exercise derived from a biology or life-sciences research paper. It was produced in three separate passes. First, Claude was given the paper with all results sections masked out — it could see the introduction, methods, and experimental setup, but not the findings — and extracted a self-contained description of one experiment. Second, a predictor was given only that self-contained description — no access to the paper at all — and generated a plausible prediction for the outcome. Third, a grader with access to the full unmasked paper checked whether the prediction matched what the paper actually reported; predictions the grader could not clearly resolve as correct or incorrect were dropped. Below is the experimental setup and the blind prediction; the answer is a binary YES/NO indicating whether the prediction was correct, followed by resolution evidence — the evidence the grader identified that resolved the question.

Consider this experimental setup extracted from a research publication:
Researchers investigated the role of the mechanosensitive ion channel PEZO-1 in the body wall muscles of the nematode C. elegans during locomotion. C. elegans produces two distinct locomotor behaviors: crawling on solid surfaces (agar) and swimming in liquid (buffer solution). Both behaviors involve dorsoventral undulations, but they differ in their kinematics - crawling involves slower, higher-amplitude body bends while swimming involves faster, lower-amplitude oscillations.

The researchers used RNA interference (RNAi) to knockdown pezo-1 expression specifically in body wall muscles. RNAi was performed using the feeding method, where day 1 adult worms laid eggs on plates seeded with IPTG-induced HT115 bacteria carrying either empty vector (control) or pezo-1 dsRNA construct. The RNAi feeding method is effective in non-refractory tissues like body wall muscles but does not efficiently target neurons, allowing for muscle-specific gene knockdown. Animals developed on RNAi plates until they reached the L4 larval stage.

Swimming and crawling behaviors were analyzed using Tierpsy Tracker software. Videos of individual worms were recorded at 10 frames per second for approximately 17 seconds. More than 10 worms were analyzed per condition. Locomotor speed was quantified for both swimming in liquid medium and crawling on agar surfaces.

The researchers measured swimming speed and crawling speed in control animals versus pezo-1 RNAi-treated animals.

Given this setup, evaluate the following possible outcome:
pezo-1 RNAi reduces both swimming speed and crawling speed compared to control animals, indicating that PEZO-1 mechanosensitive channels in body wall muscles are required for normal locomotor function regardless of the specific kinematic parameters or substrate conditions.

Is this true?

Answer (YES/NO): NO